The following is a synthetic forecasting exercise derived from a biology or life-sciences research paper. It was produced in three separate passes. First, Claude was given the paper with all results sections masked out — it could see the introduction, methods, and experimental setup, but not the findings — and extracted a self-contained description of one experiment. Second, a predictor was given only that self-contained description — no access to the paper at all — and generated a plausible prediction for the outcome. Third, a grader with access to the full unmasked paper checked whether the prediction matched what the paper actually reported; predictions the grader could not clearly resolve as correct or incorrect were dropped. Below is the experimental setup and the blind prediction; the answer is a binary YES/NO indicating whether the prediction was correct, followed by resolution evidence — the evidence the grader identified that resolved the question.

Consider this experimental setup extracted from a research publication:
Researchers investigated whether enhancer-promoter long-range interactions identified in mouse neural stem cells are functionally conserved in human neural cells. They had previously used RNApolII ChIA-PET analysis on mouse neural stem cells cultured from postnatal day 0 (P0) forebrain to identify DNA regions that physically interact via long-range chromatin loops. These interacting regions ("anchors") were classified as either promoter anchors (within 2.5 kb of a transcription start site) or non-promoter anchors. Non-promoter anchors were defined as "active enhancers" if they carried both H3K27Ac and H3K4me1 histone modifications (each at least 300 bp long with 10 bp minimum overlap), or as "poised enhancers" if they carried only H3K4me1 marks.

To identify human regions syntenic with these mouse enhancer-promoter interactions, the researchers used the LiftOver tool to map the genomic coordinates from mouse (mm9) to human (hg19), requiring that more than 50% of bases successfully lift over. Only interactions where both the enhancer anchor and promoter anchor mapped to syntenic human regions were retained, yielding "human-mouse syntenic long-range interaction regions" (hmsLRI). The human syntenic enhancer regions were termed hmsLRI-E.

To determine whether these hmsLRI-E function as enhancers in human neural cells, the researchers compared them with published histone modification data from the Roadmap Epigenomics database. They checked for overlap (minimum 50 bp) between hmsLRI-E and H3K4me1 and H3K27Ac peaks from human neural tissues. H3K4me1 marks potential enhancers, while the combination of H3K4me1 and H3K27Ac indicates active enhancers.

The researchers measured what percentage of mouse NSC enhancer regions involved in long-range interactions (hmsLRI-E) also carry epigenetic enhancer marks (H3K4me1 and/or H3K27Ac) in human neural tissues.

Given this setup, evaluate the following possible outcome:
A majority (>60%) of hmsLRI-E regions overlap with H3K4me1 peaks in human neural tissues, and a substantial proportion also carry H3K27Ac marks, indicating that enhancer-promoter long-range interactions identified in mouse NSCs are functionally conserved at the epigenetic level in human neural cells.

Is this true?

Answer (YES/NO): YES